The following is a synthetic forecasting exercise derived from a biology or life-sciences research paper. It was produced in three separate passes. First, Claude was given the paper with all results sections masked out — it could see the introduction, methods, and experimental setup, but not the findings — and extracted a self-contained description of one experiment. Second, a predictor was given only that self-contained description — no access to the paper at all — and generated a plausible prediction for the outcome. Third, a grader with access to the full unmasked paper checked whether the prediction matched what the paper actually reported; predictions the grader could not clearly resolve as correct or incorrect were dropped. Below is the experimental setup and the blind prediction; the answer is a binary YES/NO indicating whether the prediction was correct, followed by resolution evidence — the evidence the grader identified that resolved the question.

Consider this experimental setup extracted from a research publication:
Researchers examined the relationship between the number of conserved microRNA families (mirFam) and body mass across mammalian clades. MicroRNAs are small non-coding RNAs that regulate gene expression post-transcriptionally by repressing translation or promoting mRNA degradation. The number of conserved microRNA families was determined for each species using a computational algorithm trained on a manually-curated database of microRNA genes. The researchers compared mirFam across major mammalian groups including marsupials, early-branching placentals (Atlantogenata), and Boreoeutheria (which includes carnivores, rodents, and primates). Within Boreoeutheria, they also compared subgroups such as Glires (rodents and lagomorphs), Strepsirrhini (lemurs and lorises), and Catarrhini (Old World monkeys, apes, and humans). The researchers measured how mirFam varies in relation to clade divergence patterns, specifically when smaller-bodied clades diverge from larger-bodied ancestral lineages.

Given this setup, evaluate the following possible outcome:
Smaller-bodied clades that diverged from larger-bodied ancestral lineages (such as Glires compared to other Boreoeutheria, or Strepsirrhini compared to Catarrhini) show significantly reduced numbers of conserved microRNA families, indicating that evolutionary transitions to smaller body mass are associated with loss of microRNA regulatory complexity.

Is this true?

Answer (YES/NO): YES